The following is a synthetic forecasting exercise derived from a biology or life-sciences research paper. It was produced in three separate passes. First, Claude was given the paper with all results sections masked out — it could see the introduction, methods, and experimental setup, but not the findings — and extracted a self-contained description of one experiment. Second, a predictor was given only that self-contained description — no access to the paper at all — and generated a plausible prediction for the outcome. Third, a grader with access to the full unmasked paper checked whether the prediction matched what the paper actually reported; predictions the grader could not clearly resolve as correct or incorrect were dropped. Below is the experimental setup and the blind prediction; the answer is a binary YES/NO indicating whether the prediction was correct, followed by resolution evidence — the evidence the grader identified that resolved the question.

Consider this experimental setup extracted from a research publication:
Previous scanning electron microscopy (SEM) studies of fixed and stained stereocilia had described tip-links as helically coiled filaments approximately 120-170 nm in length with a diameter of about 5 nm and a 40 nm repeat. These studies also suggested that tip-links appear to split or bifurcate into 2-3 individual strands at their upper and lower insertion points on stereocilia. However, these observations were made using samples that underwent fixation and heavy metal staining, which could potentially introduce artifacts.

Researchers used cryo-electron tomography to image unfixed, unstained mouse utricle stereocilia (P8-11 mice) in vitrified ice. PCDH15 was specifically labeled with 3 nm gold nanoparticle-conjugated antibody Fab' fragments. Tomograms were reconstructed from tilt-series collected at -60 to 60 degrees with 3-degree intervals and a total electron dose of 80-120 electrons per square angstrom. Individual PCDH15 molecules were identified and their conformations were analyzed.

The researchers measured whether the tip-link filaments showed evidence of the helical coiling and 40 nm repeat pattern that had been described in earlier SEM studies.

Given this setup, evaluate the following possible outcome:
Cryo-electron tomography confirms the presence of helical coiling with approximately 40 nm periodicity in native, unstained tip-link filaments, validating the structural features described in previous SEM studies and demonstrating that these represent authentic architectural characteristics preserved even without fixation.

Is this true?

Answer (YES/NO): NO